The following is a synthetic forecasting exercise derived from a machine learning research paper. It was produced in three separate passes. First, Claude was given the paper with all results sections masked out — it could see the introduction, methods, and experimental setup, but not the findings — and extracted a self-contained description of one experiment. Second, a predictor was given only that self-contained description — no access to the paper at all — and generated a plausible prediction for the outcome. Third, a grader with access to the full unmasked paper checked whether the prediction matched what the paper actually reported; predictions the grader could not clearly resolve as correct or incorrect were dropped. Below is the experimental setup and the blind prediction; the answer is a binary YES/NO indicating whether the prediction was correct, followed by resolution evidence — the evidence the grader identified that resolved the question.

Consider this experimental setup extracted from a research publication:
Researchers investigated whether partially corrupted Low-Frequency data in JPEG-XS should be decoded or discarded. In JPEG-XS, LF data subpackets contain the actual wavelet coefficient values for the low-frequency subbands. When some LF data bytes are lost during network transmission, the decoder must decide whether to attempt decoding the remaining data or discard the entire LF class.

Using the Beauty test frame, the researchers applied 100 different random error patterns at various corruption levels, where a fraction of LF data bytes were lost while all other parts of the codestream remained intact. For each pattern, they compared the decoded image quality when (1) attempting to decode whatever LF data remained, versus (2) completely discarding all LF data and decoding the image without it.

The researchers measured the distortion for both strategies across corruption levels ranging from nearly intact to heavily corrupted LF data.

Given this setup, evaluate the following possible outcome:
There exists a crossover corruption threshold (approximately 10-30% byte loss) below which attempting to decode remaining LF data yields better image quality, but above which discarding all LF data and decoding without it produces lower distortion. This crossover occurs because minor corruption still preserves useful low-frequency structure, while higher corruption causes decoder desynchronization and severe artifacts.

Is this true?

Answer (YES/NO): NO